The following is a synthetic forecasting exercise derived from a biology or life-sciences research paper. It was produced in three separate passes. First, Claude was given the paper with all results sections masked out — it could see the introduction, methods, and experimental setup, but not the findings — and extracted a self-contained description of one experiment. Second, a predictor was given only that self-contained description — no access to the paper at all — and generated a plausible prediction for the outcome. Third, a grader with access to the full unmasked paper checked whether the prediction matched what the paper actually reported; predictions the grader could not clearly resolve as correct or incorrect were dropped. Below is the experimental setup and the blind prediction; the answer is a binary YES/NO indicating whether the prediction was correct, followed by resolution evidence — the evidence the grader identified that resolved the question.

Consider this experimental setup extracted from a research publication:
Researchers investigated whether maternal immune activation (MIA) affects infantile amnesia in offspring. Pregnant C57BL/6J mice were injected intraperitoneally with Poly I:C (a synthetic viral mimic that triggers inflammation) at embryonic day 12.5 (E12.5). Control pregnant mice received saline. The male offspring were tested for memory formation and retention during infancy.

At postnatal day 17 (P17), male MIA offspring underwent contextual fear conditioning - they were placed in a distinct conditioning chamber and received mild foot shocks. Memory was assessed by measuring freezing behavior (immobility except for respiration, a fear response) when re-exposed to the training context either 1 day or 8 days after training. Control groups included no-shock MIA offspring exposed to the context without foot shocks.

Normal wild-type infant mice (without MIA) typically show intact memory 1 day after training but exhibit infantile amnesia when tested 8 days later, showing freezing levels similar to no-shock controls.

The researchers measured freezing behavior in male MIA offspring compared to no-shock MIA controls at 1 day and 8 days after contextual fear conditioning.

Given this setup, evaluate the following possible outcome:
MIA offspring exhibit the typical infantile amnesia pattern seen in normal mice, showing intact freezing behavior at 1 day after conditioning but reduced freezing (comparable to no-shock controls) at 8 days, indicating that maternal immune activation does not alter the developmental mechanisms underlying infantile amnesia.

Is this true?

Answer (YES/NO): NO